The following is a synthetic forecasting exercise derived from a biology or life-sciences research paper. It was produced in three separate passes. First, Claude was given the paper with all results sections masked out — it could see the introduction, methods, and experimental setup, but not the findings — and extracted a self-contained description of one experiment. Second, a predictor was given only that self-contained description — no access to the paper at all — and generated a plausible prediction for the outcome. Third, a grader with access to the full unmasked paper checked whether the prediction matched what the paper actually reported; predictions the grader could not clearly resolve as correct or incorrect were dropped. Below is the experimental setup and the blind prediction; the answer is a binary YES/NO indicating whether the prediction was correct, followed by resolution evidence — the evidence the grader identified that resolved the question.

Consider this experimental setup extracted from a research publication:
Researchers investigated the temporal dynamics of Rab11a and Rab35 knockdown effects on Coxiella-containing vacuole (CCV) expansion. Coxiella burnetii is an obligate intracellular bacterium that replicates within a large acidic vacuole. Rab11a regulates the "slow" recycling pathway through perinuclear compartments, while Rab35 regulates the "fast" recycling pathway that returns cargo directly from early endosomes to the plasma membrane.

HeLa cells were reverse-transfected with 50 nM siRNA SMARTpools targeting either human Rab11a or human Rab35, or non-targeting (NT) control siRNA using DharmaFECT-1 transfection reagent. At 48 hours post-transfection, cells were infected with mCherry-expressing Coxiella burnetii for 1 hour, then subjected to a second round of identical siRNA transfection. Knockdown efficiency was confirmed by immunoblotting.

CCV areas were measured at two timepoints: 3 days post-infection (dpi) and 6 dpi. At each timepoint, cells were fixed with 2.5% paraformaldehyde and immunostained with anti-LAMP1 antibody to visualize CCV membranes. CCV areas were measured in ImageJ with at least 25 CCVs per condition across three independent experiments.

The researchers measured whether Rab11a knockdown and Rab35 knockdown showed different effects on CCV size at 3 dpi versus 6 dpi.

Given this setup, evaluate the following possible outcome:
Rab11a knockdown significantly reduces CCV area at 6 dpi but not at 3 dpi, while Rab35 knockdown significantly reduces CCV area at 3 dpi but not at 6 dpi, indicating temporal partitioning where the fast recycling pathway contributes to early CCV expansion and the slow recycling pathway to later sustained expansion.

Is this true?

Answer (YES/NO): NO